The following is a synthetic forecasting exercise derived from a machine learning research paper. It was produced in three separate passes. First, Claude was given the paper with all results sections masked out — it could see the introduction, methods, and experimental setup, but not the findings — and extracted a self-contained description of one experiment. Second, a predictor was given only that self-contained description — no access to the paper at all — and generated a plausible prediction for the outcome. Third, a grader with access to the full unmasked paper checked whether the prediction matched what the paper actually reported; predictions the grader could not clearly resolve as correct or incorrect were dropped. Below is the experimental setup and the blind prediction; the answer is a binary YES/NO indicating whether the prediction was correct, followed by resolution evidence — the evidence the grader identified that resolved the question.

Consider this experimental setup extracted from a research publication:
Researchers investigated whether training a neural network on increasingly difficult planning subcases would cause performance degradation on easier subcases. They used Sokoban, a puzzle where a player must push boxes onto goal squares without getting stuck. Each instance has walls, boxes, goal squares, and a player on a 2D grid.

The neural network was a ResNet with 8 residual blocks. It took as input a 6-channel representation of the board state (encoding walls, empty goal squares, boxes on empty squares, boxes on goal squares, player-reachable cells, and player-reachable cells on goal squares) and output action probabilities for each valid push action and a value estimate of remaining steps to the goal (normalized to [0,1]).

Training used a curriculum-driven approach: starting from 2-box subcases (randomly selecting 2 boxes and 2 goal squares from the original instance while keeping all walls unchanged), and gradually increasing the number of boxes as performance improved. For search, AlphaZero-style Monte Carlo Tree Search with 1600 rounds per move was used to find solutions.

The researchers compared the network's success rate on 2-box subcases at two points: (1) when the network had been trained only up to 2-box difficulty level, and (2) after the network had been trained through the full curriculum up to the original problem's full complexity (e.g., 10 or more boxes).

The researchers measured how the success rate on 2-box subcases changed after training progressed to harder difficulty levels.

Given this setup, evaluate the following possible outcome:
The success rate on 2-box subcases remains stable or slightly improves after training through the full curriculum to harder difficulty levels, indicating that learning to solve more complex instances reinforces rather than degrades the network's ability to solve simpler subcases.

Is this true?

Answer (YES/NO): NO